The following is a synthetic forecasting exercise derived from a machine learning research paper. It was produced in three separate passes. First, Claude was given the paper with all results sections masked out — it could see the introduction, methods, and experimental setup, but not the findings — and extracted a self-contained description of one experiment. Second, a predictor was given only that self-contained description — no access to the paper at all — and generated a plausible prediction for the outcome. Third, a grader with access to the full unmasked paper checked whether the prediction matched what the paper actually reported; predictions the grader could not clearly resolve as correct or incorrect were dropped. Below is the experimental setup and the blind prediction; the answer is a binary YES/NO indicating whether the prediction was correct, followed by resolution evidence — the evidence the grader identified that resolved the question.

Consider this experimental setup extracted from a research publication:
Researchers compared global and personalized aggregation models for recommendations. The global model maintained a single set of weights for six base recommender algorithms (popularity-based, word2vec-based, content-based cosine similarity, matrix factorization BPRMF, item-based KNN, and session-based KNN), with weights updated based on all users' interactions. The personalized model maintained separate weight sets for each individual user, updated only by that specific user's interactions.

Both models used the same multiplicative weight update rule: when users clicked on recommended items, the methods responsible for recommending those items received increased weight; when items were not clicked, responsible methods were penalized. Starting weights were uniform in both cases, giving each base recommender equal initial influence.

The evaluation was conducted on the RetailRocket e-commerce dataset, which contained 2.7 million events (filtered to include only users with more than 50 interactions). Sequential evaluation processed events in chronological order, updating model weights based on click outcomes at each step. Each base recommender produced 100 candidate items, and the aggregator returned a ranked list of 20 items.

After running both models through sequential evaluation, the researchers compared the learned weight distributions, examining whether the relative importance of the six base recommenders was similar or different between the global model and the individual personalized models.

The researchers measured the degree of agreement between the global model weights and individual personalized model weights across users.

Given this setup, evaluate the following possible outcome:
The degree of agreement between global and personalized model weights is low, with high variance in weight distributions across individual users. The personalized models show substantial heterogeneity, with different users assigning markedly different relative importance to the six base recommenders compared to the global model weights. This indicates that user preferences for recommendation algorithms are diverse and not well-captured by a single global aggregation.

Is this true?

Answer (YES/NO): NO